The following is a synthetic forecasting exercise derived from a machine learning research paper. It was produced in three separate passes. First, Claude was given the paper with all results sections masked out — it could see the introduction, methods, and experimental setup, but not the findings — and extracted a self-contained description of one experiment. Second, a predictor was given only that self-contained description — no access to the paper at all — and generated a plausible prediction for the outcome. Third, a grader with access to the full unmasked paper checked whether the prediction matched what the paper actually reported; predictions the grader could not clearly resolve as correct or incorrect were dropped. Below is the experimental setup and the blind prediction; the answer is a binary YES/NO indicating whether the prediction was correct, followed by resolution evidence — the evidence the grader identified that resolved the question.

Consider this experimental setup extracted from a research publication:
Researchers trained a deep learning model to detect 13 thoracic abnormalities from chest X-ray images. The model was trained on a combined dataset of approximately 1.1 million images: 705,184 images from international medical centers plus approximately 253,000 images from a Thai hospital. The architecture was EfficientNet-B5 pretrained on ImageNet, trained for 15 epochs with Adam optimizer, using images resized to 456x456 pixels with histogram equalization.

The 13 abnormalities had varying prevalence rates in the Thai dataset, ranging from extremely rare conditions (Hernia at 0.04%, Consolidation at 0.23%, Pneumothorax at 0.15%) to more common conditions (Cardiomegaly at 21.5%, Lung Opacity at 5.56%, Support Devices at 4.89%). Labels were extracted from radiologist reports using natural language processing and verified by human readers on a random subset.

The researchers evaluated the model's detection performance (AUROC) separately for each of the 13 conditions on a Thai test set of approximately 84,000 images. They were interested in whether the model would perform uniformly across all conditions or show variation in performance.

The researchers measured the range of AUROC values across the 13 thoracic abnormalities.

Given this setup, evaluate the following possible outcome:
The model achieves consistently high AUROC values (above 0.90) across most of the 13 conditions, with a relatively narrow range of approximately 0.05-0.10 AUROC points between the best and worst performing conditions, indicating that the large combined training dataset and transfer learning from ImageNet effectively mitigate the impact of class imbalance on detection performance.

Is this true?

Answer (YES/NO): NO